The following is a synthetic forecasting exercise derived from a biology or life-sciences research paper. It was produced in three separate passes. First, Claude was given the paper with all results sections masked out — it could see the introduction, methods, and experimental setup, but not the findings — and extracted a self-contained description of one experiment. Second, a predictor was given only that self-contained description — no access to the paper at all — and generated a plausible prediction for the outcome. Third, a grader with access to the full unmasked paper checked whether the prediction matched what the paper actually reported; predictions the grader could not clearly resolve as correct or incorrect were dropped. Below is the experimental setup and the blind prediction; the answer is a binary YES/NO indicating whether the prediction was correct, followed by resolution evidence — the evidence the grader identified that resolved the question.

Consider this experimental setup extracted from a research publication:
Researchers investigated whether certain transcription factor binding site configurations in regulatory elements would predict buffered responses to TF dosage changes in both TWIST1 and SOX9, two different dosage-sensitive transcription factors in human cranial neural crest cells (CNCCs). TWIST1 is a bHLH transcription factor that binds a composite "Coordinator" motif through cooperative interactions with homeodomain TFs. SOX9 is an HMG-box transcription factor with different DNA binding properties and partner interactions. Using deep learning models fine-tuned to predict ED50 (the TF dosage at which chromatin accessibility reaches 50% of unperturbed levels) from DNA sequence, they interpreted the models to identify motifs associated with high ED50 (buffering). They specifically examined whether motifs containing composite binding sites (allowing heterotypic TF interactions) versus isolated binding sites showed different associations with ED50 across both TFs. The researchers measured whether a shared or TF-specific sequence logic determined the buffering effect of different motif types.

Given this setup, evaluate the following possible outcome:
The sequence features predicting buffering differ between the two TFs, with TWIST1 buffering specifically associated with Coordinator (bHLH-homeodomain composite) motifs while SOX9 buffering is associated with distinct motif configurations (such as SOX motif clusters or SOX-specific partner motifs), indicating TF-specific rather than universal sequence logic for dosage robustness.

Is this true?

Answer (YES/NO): NO